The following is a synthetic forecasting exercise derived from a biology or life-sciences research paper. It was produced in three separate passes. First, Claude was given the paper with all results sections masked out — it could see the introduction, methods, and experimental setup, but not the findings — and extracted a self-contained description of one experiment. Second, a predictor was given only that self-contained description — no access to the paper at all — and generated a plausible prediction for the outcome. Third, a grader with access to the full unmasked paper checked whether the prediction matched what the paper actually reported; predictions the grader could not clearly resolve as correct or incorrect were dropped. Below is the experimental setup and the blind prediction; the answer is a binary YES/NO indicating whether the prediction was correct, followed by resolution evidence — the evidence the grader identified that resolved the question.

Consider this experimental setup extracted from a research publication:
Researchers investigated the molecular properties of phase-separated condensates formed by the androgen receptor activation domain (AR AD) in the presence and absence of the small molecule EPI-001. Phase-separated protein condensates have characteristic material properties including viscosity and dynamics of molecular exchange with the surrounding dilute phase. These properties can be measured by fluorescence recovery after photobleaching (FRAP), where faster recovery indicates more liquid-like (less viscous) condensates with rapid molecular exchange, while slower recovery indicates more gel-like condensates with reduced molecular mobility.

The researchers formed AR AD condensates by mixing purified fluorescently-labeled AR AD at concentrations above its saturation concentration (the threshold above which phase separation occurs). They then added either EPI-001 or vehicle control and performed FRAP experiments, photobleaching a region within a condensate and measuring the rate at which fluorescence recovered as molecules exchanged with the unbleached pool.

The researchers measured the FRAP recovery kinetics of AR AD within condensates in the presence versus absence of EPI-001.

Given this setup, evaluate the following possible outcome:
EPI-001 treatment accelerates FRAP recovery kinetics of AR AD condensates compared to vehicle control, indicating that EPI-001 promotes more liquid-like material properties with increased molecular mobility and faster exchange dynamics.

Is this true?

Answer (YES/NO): NO